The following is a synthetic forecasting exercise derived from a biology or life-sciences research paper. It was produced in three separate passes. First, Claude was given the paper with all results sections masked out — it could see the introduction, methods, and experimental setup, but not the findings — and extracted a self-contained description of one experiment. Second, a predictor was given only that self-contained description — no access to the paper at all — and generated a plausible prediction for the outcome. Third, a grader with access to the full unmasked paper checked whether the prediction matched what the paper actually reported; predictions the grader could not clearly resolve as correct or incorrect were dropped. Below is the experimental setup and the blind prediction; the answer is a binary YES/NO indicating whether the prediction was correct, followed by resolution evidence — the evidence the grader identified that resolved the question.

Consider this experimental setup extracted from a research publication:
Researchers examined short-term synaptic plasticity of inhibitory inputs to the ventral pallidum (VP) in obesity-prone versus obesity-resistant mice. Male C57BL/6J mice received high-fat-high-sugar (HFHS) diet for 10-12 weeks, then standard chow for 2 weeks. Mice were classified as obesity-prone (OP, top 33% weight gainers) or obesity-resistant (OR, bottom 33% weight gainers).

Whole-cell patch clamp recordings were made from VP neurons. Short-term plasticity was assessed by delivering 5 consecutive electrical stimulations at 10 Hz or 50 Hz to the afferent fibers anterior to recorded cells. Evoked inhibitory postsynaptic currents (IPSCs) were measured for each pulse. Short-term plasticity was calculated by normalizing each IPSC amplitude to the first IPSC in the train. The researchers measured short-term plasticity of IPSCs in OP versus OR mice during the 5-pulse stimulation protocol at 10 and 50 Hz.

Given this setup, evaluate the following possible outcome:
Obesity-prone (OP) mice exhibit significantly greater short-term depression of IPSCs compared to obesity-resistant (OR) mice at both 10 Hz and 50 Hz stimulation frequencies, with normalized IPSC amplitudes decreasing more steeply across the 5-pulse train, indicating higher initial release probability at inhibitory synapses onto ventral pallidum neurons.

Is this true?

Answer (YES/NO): NO